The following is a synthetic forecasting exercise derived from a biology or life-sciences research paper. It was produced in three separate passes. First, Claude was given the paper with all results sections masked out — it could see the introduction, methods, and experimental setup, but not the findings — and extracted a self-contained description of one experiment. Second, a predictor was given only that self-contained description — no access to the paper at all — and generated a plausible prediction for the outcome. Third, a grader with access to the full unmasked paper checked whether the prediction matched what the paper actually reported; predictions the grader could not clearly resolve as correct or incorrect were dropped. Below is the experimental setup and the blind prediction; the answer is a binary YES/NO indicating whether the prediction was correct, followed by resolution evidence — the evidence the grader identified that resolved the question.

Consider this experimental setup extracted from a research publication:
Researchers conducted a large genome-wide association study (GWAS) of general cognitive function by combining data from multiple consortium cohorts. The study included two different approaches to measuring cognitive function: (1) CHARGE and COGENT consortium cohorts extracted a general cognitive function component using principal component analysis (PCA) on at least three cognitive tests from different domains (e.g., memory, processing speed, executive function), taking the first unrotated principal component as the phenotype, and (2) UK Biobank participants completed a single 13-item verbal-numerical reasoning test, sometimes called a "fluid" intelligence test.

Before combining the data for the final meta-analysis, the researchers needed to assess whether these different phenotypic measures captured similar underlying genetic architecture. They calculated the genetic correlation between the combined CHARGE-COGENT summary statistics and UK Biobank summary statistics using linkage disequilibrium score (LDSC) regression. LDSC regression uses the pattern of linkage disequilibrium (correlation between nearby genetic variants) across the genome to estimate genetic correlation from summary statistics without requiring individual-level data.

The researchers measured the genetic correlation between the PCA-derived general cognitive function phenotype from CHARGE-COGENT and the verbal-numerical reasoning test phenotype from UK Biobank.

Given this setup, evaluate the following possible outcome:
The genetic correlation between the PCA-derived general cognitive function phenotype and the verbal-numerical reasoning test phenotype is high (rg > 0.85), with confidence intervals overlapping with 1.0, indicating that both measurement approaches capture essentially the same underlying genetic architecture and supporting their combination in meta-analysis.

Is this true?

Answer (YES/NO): NO